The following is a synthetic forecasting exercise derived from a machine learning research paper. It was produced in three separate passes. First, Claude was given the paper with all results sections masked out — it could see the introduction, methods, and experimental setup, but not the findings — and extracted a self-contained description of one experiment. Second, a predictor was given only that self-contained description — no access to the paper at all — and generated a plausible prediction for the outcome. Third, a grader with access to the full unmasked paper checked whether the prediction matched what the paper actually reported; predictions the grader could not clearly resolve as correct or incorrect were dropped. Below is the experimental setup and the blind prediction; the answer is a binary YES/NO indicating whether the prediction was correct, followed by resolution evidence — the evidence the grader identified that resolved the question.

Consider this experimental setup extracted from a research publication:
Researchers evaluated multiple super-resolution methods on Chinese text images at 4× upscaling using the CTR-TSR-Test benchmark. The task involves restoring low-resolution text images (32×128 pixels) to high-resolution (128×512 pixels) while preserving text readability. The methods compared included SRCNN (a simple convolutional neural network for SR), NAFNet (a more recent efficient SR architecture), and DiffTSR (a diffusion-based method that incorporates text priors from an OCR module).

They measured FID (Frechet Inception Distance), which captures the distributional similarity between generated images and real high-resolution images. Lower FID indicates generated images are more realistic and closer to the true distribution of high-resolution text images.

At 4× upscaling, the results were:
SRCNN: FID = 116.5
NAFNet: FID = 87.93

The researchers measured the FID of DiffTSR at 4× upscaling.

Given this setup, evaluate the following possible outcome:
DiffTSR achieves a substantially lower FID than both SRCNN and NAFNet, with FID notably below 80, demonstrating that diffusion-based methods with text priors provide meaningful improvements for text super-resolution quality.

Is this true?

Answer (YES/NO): YES